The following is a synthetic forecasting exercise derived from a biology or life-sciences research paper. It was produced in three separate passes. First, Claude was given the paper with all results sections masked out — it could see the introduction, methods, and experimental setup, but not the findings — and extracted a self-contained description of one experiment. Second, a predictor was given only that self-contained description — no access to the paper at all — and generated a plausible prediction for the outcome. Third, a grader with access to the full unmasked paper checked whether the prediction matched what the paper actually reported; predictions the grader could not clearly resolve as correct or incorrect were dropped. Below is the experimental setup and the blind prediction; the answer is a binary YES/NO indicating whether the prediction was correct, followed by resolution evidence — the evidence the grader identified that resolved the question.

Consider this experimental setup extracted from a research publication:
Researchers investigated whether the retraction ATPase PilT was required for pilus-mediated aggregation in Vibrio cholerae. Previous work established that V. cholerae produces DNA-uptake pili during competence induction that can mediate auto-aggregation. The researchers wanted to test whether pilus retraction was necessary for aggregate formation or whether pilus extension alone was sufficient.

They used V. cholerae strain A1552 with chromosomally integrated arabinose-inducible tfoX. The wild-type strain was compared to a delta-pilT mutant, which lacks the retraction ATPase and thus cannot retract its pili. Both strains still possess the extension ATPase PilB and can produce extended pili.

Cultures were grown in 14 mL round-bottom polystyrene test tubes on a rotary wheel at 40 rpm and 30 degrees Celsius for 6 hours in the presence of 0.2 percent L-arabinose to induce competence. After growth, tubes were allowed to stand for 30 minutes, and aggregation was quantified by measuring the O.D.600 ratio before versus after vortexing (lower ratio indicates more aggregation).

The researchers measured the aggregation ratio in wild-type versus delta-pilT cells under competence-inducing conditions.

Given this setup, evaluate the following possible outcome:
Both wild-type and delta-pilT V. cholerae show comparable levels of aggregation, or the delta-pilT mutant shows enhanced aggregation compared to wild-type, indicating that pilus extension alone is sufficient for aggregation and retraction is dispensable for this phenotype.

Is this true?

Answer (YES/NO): YES